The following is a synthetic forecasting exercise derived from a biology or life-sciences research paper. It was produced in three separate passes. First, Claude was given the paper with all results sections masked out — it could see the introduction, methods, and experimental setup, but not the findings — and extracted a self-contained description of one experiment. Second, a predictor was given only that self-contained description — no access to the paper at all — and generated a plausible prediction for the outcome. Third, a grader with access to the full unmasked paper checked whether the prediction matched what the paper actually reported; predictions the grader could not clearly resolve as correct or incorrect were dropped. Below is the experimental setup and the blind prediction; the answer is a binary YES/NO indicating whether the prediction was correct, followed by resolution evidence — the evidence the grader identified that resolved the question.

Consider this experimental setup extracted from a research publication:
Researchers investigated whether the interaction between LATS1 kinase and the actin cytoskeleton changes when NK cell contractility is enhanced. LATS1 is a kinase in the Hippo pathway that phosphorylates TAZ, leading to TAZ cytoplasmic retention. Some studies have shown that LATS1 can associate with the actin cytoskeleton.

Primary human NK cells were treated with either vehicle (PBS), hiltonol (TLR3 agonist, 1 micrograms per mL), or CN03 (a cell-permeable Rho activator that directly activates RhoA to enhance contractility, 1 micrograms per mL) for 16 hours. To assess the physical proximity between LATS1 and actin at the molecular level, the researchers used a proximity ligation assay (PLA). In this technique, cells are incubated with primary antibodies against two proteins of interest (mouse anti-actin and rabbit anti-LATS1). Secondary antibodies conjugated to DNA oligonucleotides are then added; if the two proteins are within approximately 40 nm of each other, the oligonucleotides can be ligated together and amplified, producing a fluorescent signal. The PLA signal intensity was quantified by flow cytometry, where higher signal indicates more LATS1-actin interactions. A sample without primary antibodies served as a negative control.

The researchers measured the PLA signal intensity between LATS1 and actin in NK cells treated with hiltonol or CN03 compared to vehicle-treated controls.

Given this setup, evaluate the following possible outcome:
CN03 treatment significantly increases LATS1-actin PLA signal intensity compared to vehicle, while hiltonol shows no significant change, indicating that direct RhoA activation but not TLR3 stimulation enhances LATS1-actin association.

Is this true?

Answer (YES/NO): NO